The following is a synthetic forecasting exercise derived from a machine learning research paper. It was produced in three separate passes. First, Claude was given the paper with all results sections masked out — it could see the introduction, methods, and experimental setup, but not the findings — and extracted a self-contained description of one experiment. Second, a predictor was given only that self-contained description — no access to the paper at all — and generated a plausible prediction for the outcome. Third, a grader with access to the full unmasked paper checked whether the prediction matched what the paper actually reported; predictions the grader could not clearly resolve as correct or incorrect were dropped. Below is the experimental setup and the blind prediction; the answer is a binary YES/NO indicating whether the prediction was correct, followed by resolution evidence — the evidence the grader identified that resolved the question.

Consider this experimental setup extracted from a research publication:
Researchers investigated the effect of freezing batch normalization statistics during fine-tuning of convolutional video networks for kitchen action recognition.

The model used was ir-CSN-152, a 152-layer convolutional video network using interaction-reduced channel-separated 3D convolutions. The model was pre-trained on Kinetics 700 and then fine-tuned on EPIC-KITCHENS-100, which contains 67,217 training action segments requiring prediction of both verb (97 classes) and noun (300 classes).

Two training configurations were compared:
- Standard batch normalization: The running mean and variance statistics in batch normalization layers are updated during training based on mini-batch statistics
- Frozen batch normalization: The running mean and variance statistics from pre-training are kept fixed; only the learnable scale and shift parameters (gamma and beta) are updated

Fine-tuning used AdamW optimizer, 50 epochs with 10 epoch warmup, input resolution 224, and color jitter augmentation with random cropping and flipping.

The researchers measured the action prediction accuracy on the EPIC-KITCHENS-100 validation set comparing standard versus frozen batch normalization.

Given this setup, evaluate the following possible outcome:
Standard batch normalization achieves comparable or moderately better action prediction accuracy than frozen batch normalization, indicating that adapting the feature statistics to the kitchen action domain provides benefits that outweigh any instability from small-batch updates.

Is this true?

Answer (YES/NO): NO